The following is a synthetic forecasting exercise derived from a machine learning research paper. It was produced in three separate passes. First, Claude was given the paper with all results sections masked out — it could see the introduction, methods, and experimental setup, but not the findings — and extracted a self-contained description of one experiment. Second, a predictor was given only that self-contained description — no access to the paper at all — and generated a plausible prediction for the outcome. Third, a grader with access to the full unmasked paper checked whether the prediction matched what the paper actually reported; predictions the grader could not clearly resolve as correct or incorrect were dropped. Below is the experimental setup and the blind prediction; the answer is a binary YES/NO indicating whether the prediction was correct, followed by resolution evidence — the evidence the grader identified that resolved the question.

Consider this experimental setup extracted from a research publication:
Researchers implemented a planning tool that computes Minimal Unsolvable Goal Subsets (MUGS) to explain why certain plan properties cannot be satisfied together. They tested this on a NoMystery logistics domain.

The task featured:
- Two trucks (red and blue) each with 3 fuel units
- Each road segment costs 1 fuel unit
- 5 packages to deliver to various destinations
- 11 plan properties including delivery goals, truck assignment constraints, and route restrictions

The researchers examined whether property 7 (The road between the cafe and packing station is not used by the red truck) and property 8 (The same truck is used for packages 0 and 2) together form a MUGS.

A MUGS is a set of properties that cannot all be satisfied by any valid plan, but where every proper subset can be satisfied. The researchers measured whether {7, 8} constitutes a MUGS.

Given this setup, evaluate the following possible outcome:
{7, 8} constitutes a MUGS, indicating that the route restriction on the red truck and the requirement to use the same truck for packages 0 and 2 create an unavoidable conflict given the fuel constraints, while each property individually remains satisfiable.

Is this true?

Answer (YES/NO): YES